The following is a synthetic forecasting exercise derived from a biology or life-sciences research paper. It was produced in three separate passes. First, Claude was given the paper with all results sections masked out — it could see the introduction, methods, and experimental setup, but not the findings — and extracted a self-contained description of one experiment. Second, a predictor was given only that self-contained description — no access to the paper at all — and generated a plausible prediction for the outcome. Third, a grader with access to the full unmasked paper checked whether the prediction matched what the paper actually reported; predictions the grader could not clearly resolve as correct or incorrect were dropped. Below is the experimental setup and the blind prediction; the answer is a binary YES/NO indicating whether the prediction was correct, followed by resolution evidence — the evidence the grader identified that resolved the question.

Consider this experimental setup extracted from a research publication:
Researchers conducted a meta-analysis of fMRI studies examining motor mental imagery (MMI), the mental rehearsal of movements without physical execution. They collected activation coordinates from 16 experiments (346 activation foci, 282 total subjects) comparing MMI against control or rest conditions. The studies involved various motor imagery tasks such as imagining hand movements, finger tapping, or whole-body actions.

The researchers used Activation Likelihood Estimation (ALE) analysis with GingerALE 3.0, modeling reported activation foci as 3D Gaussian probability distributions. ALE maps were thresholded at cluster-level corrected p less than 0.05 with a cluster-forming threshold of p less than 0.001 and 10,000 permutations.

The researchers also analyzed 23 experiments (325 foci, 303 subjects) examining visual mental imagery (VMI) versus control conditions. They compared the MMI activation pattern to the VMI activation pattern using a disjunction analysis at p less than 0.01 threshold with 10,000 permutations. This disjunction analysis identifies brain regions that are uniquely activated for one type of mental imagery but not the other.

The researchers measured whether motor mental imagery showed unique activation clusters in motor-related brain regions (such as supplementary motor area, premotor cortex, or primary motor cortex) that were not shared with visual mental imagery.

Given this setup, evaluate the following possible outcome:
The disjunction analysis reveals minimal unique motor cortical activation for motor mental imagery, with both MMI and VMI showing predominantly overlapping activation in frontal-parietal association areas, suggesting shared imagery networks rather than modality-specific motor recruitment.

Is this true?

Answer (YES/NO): YES